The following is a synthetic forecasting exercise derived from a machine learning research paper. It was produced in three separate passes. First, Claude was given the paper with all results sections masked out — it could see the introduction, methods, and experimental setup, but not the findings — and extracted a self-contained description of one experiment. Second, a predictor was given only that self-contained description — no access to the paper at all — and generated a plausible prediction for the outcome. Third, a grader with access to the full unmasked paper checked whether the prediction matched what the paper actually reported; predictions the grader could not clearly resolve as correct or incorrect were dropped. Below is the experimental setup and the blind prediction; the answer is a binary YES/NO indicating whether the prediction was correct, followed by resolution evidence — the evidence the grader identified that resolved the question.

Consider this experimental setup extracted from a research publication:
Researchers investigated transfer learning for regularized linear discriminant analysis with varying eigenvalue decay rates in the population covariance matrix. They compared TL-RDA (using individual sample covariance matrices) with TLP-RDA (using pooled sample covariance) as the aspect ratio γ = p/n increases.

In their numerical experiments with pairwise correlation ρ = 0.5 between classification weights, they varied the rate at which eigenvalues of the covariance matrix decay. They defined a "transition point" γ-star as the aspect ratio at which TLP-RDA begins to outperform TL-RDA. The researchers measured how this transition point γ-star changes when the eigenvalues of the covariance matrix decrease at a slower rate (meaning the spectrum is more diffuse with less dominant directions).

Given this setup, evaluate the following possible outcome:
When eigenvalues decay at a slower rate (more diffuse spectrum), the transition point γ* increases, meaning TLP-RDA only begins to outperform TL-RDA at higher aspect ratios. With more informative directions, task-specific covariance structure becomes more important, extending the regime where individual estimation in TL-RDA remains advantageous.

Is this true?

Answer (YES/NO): NO